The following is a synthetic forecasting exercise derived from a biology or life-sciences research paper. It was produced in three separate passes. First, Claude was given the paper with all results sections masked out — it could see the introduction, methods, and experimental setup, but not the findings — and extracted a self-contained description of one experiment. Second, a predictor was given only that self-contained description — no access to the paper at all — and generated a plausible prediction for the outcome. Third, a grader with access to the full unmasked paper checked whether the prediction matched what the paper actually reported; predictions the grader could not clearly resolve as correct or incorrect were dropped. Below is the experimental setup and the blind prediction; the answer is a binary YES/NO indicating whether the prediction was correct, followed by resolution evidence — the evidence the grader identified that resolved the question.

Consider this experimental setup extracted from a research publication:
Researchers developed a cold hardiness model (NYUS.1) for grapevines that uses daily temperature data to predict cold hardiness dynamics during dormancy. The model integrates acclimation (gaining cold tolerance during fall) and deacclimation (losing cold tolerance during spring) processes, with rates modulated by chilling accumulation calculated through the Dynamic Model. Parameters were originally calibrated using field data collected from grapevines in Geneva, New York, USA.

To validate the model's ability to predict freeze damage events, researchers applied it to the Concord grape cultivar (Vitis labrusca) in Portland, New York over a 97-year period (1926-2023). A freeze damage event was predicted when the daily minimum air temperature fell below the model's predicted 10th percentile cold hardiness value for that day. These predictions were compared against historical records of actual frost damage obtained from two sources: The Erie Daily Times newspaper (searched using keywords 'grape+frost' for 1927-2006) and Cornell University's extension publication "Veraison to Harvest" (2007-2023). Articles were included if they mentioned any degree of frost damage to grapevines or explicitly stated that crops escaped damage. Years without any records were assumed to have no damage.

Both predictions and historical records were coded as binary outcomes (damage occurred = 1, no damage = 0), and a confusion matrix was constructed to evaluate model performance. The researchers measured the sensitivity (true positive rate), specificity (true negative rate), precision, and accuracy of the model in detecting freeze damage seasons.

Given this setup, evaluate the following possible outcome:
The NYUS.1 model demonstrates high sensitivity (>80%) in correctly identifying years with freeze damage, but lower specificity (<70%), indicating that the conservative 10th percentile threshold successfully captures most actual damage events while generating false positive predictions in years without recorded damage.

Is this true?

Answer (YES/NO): NO